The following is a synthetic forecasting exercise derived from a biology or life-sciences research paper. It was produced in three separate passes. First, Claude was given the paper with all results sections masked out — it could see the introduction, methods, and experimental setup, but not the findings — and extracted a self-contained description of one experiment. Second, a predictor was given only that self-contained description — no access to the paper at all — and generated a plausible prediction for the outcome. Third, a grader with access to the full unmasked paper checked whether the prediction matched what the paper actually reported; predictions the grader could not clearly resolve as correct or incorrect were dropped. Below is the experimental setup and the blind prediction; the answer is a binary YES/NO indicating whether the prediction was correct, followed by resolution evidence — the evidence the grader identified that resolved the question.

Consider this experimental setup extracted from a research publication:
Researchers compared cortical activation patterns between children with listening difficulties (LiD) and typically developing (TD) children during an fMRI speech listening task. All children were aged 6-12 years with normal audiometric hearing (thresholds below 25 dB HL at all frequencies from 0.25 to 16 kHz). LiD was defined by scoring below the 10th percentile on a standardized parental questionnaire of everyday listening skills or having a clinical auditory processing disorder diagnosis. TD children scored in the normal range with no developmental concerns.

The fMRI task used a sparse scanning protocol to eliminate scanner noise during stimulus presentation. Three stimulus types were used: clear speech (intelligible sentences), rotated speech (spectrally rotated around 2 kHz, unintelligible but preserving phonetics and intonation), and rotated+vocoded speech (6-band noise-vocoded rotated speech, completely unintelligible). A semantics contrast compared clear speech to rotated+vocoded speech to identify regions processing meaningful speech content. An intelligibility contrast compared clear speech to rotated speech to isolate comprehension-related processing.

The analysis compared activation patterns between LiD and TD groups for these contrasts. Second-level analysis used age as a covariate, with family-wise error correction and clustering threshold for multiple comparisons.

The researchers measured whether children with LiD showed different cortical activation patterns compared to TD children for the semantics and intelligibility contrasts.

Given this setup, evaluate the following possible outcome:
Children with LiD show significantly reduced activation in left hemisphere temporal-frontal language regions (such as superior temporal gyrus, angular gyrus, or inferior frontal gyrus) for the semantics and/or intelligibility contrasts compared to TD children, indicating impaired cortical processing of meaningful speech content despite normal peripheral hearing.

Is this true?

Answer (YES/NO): NO